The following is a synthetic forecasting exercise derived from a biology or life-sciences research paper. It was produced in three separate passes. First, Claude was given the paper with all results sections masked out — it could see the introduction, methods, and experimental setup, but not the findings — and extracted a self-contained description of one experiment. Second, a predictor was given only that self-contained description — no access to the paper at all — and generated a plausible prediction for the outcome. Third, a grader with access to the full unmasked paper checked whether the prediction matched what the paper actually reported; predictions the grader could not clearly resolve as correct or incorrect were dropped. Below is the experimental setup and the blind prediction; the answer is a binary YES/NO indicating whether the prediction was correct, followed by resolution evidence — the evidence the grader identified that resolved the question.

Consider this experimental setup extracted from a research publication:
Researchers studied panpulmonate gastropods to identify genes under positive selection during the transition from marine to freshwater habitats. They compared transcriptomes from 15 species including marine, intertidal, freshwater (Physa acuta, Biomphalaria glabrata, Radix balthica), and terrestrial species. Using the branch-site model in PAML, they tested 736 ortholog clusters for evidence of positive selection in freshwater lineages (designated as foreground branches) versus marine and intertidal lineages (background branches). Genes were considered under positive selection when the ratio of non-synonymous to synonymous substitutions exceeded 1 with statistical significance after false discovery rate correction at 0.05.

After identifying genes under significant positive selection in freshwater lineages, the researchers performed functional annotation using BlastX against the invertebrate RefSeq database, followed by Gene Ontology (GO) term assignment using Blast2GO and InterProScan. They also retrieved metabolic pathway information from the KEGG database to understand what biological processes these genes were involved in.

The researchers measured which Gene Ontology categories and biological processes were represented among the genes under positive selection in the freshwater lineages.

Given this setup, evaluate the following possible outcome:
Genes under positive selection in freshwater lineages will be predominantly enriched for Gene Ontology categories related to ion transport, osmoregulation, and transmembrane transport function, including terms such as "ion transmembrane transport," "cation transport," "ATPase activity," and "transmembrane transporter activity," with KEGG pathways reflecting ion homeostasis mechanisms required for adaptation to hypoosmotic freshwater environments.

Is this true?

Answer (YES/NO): NO